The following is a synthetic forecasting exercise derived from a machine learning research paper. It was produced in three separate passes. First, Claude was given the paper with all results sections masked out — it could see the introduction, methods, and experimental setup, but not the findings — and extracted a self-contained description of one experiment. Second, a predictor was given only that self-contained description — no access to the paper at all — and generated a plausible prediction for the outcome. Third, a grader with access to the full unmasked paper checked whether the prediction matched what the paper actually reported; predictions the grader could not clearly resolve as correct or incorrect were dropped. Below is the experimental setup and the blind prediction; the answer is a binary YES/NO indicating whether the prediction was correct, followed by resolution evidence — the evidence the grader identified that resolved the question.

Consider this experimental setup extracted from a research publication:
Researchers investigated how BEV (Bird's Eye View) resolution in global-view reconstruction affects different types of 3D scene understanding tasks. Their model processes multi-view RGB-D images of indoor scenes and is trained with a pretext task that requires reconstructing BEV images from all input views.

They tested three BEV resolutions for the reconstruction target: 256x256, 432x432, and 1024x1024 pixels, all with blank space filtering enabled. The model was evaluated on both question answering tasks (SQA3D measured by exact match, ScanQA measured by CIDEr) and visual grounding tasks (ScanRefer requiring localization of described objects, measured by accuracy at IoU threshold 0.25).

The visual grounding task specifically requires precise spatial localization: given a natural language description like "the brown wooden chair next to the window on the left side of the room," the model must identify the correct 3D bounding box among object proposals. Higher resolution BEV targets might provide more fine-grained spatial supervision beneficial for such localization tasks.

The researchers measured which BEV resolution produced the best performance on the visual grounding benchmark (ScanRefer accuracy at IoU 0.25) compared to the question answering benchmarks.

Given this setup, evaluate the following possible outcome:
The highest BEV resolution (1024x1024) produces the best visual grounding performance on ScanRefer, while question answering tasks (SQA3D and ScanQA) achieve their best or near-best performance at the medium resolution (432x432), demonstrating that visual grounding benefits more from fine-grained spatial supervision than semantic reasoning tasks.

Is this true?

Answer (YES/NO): YES